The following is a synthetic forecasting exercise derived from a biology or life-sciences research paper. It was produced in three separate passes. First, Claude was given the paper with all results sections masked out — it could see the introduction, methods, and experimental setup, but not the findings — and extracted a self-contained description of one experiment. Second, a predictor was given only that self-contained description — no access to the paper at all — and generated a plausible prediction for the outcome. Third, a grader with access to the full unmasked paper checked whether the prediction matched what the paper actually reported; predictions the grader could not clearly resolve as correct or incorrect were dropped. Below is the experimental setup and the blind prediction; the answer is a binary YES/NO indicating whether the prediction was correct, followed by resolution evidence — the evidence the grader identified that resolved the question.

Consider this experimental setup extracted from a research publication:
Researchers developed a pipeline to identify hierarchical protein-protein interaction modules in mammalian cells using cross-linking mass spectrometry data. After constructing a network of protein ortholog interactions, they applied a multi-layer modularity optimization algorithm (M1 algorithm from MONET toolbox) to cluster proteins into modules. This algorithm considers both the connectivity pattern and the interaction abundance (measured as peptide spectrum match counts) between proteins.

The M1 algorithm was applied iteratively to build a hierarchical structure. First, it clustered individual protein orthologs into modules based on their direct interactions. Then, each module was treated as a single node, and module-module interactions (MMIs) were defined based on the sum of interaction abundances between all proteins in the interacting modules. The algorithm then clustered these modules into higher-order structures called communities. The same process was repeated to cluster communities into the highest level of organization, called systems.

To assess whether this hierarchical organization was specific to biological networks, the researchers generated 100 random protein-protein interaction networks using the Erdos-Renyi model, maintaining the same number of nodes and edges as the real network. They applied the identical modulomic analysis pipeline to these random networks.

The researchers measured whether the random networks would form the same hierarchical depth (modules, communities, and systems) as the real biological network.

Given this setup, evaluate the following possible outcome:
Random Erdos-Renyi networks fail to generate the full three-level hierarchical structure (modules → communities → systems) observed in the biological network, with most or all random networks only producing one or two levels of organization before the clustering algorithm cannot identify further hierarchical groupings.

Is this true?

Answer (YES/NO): YES